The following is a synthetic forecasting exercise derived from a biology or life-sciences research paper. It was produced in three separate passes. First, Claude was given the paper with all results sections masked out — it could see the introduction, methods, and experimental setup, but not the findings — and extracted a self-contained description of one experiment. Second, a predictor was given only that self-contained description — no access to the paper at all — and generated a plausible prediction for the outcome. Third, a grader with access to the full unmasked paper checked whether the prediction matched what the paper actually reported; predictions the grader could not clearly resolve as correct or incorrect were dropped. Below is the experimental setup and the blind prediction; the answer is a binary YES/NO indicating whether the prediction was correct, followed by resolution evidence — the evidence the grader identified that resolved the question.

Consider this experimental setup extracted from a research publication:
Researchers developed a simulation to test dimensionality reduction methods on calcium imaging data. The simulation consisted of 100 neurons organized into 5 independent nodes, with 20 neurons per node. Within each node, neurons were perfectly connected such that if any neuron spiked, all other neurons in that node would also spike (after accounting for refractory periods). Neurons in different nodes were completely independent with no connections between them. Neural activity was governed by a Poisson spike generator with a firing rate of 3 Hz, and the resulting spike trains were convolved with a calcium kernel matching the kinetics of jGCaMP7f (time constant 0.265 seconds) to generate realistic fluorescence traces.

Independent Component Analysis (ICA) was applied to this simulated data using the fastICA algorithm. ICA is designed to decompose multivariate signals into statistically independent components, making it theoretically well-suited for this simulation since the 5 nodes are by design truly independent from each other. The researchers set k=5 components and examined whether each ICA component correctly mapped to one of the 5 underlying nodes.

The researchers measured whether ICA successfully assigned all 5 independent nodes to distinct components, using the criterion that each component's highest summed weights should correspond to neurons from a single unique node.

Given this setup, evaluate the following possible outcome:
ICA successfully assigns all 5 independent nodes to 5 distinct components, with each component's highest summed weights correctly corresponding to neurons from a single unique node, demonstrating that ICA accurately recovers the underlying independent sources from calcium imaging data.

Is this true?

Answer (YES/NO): NO